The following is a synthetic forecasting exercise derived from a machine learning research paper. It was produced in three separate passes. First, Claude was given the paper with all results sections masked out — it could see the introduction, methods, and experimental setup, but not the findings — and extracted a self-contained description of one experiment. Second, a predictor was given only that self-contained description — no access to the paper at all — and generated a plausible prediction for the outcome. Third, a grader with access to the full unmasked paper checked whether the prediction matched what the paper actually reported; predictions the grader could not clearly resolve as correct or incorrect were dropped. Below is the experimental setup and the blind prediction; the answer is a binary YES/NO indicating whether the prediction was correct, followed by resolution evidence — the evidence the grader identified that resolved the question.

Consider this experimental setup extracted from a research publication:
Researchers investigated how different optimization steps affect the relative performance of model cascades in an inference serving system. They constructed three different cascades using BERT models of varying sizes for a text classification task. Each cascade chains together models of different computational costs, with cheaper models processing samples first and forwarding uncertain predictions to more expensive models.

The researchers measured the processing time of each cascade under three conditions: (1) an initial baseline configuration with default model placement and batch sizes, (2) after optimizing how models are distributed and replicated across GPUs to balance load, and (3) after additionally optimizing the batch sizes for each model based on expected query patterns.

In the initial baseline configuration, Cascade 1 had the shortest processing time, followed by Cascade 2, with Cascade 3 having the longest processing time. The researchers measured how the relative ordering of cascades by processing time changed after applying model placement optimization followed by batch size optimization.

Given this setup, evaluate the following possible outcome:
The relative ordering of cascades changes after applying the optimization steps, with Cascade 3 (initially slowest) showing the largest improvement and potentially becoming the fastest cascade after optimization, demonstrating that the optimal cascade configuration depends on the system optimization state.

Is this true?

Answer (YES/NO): YES